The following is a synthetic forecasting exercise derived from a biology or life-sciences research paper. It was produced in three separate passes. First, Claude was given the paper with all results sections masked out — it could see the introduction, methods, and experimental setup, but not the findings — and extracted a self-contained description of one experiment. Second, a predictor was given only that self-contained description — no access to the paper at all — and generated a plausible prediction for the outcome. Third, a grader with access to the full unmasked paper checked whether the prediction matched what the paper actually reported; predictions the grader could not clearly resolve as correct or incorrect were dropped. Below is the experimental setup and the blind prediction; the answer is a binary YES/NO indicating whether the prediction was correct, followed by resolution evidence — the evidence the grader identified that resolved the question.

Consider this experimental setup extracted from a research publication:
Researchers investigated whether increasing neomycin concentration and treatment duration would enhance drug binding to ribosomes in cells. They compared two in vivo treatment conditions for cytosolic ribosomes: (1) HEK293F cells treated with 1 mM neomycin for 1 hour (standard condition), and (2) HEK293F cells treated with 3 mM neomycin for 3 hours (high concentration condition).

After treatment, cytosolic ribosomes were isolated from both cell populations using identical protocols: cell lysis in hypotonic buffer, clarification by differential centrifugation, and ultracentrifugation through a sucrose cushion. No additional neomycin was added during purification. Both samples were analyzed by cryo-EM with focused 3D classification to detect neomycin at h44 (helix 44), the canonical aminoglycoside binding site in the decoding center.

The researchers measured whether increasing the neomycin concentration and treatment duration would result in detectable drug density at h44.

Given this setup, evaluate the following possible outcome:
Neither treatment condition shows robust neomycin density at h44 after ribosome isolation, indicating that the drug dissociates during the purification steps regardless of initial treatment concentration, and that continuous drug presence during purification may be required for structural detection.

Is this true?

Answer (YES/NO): NO